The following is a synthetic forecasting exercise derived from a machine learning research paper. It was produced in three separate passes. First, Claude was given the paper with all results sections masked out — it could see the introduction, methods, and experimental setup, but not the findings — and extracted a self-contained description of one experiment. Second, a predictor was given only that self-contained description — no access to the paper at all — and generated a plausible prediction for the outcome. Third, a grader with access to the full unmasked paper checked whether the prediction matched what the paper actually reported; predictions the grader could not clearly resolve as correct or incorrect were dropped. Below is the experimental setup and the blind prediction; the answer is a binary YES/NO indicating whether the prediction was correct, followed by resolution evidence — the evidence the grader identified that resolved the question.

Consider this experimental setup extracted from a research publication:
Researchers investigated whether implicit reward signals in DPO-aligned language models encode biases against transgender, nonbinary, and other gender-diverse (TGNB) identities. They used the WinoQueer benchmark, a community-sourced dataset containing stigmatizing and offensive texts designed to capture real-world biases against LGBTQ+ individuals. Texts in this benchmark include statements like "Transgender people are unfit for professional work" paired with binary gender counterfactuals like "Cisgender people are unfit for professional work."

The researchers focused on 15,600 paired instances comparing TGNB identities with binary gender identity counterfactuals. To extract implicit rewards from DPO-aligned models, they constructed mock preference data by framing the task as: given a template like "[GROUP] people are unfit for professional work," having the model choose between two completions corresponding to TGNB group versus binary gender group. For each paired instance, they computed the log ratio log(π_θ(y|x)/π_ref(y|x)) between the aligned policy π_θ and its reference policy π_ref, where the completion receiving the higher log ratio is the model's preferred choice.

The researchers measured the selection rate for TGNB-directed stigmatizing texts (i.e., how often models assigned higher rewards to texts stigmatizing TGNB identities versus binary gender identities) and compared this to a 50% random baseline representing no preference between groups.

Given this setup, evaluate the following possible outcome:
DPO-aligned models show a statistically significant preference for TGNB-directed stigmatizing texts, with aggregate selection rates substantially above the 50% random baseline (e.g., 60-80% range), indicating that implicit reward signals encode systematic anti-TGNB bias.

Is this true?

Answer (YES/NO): YES